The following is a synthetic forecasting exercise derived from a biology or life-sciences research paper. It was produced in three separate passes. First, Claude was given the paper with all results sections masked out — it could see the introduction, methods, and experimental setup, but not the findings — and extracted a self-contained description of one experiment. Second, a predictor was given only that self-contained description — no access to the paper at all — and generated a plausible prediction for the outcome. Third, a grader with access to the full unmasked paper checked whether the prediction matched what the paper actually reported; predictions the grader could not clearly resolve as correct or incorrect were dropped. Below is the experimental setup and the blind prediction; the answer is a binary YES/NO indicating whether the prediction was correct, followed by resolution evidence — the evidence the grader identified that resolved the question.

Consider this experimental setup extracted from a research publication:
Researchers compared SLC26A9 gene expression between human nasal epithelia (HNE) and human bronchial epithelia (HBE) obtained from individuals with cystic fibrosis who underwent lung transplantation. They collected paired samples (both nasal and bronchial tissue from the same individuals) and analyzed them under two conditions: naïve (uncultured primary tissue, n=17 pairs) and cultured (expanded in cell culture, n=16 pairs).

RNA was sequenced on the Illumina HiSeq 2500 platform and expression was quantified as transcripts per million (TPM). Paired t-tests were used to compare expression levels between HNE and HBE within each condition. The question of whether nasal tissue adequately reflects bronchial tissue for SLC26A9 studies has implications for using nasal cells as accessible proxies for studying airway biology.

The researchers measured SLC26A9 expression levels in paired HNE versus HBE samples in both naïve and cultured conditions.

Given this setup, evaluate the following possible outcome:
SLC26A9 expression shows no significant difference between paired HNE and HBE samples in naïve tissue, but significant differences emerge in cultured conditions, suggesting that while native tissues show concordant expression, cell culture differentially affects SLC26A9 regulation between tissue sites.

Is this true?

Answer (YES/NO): NO